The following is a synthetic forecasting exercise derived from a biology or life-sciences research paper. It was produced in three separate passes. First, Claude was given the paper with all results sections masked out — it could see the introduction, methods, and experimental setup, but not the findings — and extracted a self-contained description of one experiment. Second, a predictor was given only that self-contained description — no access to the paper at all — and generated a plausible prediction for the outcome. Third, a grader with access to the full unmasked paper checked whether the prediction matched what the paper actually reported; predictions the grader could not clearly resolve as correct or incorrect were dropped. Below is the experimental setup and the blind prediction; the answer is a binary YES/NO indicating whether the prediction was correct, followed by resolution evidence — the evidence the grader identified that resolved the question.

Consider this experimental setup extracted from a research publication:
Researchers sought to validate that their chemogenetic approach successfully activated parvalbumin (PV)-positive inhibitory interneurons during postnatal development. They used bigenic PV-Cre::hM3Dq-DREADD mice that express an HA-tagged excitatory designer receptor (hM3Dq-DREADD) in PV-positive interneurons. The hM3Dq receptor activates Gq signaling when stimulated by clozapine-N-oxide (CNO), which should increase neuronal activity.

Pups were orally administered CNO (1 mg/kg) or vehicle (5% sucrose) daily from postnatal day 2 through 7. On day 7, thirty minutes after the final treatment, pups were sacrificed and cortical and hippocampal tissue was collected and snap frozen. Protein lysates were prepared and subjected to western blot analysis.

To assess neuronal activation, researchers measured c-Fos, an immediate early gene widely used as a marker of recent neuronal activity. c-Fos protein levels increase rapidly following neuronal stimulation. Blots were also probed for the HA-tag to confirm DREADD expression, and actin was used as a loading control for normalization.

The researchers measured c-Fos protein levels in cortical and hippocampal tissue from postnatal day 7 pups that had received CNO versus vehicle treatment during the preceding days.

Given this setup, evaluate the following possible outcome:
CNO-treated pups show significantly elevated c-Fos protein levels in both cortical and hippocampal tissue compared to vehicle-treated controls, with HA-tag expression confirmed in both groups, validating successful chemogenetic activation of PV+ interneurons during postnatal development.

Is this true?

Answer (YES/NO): NO